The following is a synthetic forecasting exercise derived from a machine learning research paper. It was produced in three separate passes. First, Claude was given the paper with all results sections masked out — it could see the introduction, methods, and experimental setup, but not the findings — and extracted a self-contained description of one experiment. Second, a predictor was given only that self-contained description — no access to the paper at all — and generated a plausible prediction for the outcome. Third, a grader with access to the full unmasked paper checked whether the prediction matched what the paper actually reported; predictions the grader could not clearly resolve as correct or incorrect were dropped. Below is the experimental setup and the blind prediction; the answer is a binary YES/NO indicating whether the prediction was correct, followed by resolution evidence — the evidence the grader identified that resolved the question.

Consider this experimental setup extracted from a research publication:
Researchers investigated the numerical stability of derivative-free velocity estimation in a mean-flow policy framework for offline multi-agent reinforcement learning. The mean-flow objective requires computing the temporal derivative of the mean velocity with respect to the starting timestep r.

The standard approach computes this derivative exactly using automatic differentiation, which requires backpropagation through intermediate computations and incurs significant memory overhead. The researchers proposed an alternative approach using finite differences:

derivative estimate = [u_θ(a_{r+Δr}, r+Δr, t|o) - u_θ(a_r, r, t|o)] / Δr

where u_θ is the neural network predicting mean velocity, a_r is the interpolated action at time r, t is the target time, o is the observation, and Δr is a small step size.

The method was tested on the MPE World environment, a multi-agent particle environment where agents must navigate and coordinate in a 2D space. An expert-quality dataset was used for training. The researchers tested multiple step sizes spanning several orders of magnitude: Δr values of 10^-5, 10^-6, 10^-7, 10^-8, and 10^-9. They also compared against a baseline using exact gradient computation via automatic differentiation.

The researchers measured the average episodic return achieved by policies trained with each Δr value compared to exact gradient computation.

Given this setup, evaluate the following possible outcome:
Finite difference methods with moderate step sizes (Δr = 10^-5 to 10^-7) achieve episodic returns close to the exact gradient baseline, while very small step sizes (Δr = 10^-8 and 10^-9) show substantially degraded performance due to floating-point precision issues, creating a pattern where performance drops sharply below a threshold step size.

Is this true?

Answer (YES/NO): NO